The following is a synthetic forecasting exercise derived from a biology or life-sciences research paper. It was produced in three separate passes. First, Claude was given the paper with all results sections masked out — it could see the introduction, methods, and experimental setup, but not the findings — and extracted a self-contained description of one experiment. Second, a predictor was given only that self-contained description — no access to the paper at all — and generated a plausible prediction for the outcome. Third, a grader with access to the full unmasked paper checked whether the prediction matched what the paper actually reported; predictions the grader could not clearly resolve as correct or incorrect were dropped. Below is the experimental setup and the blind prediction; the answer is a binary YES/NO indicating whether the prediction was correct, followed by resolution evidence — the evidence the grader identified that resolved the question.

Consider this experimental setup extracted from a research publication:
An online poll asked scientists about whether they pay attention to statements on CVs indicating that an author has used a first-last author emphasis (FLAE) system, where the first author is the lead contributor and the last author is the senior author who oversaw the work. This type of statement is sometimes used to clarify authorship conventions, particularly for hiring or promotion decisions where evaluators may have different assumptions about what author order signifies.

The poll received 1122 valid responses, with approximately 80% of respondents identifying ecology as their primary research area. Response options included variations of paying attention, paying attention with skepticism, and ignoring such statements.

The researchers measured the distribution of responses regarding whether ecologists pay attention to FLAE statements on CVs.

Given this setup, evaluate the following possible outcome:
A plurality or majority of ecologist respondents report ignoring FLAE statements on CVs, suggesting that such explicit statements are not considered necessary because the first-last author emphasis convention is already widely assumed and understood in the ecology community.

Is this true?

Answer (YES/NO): NO